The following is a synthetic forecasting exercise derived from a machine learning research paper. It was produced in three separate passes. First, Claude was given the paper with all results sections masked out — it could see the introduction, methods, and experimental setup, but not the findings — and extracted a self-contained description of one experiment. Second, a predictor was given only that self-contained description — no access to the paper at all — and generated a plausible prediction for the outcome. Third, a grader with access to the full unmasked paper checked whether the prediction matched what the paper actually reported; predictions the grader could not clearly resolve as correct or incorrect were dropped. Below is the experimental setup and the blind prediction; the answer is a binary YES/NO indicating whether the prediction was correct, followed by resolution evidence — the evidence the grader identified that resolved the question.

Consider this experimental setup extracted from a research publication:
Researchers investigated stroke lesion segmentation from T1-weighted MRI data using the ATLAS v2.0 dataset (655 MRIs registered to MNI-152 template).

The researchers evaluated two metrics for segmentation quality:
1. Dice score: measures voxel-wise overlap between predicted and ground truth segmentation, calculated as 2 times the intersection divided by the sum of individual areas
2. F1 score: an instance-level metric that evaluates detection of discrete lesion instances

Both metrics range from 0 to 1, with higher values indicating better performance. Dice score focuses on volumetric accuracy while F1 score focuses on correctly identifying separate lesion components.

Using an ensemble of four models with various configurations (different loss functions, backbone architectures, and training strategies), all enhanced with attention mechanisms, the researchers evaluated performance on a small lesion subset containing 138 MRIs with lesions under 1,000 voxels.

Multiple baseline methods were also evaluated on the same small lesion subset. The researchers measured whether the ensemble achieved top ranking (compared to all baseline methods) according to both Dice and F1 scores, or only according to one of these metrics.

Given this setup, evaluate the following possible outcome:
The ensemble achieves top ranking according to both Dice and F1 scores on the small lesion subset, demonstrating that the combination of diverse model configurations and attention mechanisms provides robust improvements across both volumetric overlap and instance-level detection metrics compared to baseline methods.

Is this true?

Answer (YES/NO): YES